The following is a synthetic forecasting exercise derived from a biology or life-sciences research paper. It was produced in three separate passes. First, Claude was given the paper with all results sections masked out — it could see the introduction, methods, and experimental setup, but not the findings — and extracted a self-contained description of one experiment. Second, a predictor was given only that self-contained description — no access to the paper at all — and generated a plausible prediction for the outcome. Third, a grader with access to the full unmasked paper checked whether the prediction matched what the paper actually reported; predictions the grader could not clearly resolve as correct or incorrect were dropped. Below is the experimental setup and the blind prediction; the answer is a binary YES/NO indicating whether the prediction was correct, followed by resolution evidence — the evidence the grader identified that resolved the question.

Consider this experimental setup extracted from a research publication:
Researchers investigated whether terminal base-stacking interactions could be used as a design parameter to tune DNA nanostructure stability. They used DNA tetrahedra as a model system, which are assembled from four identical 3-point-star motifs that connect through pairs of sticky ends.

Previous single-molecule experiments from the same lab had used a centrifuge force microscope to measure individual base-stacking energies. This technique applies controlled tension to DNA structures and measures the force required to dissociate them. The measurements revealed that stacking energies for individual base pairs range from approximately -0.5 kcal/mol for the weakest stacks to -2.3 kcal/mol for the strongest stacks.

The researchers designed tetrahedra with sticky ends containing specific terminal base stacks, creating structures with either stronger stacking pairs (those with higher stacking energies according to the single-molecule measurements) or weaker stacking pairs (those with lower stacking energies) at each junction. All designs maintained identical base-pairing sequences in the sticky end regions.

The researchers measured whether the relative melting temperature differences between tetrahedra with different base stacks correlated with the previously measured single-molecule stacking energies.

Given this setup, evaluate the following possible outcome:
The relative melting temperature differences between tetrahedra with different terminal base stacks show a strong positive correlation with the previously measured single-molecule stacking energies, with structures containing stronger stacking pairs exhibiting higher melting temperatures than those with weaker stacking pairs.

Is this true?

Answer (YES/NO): NO